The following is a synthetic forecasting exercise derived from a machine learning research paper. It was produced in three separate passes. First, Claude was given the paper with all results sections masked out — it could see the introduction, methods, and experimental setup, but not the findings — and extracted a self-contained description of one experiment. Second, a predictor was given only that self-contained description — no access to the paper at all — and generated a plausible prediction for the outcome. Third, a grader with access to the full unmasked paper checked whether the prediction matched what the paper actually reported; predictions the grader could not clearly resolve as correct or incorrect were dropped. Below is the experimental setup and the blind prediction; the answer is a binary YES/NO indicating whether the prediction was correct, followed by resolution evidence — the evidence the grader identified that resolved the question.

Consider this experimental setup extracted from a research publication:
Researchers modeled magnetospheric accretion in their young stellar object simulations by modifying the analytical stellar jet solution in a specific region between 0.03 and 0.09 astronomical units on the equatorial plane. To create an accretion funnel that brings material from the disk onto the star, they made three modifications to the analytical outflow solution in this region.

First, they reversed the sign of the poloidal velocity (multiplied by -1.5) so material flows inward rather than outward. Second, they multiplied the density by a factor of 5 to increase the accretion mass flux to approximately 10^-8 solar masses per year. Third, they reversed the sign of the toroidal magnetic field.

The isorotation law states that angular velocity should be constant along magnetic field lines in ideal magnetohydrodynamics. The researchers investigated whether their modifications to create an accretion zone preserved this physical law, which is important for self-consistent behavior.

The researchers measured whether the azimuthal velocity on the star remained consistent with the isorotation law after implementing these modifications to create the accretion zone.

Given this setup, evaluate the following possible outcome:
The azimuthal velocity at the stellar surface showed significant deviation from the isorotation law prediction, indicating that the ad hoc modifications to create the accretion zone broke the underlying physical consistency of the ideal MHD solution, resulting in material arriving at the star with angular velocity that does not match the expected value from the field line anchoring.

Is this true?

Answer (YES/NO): NO